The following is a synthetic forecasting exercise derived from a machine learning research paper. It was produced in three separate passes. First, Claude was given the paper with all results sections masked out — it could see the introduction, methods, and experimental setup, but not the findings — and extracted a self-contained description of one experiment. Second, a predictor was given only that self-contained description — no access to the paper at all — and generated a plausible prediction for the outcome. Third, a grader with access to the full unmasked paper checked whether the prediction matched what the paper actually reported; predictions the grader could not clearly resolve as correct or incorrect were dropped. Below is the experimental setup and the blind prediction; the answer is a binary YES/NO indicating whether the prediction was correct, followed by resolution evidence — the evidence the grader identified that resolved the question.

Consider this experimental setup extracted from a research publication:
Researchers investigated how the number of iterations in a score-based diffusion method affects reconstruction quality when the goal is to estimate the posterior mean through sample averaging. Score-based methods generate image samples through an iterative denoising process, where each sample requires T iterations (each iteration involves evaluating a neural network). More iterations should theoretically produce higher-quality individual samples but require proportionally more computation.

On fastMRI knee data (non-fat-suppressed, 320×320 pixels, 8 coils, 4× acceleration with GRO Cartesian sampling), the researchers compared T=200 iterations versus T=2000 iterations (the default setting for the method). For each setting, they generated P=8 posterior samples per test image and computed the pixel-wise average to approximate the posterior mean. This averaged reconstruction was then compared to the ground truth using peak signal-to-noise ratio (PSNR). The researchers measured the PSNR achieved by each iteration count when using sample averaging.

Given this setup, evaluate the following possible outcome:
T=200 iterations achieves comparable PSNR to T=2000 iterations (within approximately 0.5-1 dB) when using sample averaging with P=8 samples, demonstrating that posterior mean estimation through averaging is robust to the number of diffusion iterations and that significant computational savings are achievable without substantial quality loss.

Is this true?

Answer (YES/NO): NO